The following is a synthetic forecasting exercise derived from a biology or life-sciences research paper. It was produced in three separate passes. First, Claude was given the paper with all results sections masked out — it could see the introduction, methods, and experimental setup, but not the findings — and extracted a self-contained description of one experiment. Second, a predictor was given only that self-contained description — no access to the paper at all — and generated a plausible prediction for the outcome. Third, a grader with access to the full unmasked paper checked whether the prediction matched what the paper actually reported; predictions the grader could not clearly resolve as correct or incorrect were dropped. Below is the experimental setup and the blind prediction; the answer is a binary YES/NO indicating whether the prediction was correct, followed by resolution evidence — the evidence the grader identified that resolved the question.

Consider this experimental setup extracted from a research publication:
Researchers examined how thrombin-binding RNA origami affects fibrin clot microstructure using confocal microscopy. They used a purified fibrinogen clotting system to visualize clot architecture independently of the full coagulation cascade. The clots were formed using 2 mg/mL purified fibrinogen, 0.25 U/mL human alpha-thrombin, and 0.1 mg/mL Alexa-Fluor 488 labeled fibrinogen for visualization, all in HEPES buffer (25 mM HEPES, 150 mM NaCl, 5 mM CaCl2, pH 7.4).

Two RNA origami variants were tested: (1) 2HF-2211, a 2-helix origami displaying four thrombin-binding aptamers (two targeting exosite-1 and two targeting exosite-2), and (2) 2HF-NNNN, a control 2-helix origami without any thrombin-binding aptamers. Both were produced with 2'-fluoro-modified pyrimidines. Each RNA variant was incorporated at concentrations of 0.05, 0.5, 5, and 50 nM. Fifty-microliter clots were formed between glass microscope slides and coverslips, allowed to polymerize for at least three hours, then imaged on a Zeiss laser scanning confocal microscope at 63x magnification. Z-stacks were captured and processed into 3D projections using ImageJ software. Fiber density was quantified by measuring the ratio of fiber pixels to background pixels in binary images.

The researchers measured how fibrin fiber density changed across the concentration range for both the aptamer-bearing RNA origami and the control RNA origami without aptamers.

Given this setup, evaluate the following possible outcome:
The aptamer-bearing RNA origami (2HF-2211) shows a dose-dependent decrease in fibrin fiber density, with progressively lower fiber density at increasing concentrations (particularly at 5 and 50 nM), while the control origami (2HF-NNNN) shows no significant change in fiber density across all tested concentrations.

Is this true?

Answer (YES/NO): YES